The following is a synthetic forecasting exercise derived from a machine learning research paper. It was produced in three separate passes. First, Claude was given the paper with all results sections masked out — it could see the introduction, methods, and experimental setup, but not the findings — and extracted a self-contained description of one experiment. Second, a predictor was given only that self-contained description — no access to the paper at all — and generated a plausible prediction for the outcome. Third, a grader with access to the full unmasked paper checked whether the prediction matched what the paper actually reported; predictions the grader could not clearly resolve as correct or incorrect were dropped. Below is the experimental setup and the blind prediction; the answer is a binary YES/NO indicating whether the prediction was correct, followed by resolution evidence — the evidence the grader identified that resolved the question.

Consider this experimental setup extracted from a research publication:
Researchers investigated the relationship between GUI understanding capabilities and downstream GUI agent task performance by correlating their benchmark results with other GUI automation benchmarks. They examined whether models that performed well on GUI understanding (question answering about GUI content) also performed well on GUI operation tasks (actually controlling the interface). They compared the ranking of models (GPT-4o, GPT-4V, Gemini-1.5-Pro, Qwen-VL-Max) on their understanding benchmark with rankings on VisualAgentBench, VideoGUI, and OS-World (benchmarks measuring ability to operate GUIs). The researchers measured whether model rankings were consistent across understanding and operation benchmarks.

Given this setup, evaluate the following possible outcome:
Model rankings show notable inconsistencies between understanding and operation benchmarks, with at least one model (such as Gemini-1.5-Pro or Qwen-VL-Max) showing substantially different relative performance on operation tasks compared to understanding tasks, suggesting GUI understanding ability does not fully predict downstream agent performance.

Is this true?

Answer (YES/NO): NO